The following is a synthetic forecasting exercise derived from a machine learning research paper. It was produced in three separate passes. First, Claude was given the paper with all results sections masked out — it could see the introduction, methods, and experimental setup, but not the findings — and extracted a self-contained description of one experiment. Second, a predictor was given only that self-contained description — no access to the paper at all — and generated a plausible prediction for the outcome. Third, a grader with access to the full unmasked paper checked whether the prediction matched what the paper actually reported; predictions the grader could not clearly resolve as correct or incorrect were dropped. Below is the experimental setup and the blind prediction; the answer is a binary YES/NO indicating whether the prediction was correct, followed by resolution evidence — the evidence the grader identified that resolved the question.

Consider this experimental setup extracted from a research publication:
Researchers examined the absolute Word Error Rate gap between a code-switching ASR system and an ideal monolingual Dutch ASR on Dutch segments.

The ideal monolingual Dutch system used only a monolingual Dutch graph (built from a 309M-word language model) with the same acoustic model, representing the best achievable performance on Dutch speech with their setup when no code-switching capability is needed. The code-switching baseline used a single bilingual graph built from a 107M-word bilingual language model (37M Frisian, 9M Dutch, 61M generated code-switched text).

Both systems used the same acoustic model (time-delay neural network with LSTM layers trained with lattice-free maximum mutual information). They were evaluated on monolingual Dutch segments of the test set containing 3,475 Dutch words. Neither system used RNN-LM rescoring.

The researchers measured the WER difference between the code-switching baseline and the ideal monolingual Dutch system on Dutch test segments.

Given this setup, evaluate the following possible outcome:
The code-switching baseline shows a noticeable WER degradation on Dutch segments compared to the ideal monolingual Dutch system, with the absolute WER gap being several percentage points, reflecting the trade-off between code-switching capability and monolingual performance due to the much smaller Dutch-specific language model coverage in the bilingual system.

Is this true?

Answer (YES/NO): YES